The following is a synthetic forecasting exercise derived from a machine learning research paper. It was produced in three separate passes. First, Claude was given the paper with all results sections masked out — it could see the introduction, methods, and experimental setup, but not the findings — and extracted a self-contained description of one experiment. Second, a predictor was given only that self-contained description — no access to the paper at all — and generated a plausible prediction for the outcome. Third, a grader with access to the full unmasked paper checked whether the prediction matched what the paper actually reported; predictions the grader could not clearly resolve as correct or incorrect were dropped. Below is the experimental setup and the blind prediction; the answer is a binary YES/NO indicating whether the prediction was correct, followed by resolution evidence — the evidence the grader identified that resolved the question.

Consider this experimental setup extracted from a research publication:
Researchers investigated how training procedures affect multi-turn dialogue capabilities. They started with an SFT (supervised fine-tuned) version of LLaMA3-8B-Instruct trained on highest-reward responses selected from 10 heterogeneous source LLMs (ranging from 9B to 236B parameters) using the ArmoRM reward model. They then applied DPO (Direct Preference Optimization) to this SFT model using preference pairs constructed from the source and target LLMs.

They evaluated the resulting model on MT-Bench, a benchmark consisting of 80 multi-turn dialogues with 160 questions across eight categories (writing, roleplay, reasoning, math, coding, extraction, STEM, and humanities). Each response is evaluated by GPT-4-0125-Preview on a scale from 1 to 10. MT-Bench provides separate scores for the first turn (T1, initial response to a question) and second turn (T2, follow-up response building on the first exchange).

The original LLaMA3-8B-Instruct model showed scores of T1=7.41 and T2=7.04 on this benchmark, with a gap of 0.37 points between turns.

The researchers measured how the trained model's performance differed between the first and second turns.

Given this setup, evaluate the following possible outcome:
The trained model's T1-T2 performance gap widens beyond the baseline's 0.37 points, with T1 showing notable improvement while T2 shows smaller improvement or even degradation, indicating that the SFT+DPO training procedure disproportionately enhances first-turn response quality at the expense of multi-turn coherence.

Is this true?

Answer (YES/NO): YES